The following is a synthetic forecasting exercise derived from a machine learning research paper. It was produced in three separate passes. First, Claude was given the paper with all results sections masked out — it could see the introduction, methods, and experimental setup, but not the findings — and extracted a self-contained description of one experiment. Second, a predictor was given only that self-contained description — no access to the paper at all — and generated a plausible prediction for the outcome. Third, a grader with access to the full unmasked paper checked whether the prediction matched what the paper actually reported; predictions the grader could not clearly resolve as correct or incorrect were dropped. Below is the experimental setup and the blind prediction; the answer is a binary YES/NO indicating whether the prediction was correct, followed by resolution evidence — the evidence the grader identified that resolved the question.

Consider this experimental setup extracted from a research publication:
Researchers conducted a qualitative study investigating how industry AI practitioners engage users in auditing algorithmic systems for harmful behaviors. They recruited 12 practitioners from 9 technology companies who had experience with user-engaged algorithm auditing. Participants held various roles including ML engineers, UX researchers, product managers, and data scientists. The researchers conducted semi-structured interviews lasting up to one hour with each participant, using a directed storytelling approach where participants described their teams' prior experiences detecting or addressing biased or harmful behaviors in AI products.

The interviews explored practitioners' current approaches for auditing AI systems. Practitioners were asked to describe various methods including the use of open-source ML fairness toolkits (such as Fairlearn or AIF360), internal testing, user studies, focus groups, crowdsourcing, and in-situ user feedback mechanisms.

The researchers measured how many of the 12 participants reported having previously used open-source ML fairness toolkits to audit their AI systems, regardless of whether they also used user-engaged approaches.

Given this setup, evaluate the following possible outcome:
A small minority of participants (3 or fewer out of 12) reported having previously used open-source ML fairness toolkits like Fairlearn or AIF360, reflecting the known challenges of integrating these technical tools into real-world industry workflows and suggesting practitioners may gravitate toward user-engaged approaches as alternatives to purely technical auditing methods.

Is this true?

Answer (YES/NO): NO